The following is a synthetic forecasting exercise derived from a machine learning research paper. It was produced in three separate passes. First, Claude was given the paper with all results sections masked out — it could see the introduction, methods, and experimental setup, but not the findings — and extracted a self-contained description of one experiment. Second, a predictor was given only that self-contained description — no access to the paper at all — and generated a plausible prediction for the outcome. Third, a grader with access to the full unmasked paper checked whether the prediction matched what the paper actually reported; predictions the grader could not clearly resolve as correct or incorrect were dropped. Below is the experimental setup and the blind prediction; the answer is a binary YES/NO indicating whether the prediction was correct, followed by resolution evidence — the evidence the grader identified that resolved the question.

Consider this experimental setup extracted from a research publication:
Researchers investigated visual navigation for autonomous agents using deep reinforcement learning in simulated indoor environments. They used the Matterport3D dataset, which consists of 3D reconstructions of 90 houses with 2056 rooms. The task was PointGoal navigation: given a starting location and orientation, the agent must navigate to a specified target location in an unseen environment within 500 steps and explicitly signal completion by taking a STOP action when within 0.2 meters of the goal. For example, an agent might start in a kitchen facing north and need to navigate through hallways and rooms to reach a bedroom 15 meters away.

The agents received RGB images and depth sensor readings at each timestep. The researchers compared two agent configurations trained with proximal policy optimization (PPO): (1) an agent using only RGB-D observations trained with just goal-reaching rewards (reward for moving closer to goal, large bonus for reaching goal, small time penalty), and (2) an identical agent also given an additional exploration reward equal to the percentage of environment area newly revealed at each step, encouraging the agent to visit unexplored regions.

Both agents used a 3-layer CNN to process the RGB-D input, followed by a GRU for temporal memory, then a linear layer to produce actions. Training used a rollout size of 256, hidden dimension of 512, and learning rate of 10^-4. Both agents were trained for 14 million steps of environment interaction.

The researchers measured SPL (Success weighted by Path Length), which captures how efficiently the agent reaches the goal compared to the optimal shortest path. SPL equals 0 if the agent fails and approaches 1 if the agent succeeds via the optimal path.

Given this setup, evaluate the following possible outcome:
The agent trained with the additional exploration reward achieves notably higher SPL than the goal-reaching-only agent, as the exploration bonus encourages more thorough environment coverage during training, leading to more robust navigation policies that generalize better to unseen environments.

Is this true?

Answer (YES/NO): YES